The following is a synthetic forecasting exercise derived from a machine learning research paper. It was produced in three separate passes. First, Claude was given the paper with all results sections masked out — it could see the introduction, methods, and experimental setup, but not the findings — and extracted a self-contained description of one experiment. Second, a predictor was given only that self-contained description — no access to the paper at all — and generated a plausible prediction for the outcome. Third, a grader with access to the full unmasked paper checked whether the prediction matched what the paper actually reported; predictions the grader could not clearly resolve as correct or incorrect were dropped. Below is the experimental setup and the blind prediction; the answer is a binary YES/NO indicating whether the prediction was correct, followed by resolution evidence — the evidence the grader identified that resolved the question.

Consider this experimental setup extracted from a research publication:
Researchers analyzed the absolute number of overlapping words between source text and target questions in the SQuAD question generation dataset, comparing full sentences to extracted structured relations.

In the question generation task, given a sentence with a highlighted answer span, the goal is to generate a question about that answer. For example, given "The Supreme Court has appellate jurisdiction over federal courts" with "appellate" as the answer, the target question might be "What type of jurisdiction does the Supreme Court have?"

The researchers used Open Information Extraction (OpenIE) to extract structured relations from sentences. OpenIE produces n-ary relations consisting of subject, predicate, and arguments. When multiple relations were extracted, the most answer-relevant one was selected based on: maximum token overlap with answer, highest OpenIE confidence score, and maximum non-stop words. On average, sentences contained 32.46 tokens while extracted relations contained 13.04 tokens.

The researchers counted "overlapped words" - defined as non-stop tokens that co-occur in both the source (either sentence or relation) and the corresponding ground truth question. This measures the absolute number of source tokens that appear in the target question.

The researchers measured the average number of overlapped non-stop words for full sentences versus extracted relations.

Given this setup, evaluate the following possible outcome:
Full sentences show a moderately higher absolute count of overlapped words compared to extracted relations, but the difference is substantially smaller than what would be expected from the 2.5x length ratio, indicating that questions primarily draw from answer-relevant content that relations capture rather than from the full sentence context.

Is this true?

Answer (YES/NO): YES